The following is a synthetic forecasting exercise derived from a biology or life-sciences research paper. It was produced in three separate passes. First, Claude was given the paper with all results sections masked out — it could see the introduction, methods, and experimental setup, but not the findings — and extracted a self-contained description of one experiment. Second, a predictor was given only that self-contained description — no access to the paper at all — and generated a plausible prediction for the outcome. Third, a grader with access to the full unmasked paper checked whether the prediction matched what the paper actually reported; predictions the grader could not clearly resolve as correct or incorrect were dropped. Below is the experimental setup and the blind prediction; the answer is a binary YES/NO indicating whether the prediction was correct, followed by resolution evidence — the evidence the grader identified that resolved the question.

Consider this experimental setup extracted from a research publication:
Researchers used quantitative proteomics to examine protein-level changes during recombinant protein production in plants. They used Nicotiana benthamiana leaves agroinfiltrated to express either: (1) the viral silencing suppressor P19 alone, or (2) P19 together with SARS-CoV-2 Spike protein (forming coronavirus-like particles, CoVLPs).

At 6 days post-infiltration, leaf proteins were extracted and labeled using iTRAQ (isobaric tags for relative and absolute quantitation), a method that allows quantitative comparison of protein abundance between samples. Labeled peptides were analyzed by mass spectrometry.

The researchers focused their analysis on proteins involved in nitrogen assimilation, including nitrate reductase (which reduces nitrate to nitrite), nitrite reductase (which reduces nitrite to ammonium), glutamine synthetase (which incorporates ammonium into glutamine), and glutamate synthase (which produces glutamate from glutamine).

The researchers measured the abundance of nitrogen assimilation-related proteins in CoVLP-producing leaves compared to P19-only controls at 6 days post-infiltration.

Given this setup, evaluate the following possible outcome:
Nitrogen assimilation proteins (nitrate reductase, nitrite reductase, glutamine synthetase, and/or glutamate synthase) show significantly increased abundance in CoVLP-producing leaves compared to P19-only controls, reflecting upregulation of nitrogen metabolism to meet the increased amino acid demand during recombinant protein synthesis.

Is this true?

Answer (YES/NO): NO